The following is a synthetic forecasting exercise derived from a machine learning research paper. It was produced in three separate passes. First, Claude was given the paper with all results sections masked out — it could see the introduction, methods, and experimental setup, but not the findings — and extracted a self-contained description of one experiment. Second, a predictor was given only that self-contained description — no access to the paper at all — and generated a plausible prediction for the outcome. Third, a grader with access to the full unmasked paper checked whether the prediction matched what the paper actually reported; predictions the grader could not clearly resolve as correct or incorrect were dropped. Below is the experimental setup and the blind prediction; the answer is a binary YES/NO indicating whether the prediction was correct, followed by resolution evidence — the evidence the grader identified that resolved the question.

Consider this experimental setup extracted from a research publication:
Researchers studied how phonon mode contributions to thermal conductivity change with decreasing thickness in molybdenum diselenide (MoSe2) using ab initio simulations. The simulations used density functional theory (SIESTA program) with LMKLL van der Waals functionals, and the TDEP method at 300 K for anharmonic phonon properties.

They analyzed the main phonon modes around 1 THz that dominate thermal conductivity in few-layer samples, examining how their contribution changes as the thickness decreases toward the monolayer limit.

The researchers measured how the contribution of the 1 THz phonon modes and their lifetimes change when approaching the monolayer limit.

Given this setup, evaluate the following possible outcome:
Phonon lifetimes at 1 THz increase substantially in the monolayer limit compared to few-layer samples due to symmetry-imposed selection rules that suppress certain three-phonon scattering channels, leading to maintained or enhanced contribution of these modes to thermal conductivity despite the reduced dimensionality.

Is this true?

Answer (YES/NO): NO